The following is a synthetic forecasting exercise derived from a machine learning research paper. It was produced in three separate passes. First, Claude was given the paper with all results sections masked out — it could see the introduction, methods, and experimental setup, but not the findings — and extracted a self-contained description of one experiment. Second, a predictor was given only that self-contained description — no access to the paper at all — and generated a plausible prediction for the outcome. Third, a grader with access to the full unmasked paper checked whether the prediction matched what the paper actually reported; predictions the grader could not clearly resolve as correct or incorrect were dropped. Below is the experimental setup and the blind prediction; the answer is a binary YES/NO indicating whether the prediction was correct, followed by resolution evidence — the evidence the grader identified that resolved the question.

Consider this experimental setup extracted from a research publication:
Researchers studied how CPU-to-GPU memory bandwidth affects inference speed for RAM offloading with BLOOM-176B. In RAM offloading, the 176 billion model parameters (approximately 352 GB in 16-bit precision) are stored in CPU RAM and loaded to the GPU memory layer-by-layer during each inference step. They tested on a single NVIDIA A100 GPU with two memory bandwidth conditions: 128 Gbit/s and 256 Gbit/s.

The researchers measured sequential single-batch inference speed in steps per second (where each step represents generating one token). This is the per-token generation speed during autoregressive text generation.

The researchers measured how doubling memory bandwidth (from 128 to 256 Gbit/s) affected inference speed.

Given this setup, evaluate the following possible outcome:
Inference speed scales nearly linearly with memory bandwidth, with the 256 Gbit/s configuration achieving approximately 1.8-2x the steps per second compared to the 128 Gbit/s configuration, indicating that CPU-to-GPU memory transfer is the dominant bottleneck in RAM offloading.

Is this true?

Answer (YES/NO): YES